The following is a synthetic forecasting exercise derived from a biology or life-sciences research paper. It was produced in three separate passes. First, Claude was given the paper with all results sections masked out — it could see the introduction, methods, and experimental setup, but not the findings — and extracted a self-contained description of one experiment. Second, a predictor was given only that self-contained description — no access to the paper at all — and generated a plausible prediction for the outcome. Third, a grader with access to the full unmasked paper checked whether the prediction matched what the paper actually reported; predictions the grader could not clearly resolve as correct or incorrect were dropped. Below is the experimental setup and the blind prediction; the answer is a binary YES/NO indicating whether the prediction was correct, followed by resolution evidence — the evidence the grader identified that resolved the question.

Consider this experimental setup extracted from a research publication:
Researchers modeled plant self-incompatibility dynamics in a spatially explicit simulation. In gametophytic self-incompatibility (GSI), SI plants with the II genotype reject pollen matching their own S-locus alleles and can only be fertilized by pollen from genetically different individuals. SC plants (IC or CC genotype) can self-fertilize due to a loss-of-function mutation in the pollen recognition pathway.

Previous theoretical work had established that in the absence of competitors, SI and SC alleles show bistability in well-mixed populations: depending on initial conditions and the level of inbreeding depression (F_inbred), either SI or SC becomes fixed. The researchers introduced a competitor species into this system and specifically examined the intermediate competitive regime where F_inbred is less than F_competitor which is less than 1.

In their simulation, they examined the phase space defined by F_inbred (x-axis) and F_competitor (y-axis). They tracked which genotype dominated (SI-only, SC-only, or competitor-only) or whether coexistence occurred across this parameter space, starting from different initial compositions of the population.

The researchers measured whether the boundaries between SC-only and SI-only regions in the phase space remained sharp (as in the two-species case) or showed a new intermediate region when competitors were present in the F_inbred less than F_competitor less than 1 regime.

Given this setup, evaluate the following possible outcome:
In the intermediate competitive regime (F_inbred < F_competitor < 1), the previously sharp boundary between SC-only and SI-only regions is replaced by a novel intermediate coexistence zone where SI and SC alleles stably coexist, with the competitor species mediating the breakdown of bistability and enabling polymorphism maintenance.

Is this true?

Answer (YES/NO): YES